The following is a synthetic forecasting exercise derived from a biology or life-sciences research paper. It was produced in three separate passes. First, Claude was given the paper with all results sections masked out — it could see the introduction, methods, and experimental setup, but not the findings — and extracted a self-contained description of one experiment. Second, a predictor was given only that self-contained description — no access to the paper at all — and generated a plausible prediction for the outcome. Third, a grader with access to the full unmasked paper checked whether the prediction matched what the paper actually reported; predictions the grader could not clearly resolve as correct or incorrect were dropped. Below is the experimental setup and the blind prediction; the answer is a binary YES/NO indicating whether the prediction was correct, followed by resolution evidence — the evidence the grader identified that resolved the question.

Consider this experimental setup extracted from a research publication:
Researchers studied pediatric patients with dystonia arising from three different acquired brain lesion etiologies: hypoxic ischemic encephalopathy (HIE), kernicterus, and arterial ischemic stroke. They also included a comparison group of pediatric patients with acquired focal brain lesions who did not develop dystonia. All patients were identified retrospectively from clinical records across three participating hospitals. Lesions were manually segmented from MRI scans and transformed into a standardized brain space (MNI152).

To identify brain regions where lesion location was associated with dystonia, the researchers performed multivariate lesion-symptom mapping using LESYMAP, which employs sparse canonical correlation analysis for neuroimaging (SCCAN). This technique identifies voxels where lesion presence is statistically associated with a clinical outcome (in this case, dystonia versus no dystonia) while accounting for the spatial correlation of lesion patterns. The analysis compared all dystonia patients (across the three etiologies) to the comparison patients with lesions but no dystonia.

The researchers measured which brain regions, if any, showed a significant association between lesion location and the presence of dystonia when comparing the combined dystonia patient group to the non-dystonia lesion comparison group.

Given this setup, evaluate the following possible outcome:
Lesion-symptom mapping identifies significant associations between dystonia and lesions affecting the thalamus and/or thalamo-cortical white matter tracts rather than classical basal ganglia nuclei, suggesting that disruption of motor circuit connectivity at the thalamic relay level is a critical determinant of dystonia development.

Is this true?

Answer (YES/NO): NO